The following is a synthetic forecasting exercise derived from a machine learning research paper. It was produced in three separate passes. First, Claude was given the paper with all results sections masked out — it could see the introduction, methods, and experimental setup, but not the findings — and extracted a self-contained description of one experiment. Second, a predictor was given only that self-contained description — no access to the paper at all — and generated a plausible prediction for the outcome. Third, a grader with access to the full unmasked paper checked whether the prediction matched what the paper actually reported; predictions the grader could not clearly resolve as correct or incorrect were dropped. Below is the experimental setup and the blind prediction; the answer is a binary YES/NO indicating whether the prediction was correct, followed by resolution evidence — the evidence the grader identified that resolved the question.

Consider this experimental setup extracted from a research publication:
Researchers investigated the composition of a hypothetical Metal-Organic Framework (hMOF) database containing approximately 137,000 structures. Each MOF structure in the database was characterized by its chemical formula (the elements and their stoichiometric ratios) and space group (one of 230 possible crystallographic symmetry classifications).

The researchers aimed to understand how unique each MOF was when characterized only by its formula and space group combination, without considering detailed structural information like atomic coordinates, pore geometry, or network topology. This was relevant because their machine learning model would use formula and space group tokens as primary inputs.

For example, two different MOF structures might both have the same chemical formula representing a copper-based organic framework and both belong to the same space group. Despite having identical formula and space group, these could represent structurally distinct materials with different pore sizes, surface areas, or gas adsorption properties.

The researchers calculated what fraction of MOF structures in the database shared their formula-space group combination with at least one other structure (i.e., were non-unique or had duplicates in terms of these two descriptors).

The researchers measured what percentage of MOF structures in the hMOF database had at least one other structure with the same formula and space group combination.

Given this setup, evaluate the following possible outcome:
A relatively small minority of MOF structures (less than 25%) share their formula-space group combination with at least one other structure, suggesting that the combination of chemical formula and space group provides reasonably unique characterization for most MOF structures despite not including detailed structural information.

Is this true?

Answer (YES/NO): NO